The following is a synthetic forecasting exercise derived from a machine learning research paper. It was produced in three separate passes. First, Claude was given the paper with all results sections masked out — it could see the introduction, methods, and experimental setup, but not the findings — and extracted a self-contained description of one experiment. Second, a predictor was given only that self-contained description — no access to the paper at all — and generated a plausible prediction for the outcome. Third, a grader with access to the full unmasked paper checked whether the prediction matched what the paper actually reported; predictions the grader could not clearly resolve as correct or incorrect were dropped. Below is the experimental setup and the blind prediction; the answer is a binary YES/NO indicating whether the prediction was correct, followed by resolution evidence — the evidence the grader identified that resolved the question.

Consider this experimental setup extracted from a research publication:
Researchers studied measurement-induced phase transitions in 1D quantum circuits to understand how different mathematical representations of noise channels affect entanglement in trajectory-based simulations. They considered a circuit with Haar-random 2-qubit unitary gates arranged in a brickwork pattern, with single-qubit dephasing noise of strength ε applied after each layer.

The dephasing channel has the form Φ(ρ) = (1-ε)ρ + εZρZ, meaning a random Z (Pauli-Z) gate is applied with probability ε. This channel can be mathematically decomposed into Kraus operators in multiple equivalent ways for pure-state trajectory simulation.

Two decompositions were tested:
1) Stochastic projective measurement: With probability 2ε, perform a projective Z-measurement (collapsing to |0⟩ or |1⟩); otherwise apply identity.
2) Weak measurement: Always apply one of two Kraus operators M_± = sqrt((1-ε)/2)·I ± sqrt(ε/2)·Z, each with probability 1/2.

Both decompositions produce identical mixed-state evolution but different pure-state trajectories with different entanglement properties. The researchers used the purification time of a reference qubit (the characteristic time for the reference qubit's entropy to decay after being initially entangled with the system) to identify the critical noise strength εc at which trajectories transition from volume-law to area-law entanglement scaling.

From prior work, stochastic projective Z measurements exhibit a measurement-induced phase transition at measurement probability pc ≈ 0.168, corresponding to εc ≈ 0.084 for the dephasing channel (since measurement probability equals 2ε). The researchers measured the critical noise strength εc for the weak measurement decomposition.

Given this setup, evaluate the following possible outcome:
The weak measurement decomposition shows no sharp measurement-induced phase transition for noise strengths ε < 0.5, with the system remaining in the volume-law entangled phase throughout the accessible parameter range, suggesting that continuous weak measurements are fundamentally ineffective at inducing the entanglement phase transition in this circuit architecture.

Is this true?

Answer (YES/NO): NO